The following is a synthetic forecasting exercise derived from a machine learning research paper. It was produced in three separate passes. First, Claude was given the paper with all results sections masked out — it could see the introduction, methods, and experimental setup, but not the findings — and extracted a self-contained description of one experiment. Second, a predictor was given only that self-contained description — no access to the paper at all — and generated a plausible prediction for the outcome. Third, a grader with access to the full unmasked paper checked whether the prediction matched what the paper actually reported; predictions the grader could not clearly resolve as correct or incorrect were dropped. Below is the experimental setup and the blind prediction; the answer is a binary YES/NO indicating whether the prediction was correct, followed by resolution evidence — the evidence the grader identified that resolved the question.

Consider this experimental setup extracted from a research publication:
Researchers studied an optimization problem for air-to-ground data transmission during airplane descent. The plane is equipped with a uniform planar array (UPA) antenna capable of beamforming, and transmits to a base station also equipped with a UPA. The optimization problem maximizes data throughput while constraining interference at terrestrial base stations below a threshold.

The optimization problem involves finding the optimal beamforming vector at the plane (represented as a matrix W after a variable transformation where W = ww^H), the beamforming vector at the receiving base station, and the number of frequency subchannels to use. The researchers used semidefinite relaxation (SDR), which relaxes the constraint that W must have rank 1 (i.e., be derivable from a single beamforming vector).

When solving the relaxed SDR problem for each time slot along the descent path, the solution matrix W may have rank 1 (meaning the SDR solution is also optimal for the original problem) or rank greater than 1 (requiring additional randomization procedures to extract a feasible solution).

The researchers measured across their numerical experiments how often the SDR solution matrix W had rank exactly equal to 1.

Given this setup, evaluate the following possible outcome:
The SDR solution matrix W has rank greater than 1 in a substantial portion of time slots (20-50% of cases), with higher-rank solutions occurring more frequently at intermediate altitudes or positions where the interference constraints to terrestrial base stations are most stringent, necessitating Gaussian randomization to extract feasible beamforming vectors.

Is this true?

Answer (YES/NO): NO